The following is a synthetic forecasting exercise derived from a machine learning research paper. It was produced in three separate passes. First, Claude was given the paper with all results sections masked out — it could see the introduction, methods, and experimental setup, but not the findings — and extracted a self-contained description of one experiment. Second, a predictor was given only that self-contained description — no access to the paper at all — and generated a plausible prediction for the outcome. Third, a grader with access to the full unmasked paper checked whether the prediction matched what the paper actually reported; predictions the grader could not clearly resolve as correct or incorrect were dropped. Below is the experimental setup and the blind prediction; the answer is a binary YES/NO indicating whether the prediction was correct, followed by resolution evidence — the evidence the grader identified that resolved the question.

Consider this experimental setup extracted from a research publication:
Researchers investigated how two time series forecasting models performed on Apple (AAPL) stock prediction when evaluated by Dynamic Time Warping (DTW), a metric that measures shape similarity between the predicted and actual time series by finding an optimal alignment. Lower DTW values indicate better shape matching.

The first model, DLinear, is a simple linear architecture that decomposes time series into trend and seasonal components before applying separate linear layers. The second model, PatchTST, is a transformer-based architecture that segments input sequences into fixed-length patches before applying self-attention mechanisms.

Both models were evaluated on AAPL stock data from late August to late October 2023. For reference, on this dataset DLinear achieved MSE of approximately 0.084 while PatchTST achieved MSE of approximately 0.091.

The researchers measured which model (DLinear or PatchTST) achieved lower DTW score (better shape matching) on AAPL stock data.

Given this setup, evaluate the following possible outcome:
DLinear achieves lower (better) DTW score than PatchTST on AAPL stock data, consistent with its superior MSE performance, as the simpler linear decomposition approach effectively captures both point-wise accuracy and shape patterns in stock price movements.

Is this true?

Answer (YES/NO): NO